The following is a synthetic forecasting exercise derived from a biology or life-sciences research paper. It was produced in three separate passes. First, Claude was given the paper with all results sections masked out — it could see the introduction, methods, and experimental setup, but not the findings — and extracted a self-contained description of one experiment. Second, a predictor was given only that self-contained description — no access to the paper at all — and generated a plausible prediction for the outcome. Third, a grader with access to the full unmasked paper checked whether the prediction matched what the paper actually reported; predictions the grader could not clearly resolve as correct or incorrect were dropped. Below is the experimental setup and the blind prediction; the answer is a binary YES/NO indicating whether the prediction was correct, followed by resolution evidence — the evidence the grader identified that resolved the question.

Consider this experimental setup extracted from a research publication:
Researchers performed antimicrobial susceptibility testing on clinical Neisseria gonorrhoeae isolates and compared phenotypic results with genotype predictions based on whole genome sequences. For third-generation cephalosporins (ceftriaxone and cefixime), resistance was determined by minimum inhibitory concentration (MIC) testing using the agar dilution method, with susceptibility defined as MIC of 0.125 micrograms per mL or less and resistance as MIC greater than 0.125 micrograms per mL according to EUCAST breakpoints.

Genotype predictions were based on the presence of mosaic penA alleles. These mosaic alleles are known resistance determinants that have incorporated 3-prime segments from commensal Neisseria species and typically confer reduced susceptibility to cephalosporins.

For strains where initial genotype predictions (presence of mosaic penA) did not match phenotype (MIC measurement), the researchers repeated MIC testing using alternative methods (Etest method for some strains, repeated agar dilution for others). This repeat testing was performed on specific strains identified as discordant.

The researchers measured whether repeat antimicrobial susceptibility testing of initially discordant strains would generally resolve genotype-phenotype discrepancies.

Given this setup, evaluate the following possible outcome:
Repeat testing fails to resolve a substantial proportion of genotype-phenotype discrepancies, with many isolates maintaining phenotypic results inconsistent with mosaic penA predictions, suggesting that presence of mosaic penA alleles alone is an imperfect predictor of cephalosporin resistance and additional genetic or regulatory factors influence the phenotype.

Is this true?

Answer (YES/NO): NO